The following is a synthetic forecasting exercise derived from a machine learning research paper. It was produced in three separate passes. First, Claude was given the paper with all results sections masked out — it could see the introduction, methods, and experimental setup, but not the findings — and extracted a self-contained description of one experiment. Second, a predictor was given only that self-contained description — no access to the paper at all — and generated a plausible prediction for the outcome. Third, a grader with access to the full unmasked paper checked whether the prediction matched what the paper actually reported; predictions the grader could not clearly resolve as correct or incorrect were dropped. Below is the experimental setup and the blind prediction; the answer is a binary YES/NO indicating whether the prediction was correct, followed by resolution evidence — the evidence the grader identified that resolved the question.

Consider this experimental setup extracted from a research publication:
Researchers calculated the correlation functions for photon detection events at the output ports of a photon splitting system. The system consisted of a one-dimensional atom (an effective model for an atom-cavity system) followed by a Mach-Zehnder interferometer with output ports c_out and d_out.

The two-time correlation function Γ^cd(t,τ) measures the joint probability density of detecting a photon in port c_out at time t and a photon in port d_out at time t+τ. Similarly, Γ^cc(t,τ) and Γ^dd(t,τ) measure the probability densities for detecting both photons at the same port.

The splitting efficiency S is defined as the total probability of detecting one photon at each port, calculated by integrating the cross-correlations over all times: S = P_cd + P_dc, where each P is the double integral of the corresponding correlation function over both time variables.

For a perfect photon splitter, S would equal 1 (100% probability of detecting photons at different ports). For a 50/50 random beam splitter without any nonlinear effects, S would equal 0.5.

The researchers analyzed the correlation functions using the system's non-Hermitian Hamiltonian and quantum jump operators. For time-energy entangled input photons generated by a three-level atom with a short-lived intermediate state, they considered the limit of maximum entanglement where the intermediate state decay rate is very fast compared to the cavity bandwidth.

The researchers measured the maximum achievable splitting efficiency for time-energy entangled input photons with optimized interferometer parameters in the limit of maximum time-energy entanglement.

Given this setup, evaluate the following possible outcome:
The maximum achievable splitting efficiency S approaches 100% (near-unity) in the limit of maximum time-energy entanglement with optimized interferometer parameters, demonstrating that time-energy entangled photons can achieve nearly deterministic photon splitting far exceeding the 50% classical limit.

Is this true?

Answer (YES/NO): NO